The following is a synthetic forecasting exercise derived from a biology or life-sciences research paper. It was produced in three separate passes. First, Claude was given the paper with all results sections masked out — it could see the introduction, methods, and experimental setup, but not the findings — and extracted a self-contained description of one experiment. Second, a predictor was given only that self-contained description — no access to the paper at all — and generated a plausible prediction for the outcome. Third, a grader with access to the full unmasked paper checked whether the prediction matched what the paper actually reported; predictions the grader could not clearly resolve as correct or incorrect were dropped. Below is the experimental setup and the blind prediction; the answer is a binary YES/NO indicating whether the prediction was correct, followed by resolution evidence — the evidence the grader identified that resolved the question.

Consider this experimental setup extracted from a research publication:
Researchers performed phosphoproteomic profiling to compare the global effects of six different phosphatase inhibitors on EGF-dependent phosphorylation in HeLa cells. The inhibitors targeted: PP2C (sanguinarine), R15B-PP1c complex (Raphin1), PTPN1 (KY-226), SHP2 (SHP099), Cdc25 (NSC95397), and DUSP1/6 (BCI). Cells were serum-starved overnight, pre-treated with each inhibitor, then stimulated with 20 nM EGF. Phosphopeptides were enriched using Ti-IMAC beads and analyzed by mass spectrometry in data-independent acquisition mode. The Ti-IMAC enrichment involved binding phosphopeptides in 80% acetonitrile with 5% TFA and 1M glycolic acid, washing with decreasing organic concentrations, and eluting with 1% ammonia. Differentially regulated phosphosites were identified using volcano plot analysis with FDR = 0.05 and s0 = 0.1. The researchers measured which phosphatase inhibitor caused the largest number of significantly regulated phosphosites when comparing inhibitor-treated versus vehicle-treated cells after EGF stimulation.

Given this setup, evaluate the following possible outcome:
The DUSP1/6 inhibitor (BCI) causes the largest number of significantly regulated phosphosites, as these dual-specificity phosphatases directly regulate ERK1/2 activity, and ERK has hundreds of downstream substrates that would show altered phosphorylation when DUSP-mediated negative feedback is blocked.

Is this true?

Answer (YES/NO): NO